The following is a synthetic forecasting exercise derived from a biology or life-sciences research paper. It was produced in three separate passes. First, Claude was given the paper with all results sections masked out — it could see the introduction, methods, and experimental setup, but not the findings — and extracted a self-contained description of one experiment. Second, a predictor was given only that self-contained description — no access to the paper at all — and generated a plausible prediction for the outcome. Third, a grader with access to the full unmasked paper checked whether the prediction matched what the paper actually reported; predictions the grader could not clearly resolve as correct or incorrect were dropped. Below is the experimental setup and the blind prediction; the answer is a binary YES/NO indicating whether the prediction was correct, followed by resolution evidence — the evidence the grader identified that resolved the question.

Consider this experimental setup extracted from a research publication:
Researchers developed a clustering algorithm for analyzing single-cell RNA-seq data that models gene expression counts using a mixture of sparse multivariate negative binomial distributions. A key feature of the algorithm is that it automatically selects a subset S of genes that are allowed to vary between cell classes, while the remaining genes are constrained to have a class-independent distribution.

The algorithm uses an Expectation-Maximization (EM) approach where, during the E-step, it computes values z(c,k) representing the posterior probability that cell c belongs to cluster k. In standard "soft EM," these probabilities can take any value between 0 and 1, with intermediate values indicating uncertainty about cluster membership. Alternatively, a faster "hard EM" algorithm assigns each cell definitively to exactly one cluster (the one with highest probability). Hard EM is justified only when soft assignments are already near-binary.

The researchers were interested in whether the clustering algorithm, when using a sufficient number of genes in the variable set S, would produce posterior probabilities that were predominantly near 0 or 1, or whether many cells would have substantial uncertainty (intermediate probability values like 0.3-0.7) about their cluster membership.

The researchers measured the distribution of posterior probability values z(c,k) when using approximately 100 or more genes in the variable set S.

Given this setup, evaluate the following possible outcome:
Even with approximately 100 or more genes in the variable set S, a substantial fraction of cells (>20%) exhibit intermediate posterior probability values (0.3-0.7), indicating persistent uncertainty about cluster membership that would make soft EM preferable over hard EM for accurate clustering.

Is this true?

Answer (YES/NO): NO